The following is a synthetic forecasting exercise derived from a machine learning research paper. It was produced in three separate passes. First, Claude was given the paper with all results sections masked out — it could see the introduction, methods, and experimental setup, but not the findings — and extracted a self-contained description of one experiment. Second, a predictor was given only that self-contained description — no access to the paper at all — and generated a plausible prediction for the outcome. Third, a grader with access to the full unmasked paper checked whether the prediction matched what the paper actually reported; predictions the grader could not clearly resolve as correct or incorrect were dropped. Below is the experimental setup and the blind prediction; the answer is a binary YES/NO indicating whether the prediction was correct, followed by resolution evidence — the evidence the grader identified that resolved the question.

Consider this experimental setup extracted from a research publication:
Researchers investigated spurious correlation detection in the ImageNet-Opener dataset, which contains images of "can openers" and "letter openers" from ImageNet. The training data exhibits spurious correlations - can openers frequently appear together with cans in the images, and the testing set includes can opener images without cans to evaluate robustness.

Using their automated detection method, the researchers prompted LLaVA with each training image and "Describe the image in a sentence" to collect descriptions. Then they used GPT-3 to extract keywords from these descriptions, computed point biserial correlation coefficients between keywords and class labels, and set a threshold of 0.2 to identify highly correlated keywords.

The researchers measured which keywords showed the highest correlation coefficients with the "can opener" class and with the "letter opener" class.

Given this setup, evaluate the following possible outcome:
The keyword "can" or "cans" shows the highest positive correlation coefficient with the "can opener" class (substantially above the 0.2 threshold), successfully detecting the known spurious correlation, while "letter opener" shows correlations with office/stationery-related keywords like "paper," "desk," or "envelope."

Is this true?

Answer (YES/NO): NO